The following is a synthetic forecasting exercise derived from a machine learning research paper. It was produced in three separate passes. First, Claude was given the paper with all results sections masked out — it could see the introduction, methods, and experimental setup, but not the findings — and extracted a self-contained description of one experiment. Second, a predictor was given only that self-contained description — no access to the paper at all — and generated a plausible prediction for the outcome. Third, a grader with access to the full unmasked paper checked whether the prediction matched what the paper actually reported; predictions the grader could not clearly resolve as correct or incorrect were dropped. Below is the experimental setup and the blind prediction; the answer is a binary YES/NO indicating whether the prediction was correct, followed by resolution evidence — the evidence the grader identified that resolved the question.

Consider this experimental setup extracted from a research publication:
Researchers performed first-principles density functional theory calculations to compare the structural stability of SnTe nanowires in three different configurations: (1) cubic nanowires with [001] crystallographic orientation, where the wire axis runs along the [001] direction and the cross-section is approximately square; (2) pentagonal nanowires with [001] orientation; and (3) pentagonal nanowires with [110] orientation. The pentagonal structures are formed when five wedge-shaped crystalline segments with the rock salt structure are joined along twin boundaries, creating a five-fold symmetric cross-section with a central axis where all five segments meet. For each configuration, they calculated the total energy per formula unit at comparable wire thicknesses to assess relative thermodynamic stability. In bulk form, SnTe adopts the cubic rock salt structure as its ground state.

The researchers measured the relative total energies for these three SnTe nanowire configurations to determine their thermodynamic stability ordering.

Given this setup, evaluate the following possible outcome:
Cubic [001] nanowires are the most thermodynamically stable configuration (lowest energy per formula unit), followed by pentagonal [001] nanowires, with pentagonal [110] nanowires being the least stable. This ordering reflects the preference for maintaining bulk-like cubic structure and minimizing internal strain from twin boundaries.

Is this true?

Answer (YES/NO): YES